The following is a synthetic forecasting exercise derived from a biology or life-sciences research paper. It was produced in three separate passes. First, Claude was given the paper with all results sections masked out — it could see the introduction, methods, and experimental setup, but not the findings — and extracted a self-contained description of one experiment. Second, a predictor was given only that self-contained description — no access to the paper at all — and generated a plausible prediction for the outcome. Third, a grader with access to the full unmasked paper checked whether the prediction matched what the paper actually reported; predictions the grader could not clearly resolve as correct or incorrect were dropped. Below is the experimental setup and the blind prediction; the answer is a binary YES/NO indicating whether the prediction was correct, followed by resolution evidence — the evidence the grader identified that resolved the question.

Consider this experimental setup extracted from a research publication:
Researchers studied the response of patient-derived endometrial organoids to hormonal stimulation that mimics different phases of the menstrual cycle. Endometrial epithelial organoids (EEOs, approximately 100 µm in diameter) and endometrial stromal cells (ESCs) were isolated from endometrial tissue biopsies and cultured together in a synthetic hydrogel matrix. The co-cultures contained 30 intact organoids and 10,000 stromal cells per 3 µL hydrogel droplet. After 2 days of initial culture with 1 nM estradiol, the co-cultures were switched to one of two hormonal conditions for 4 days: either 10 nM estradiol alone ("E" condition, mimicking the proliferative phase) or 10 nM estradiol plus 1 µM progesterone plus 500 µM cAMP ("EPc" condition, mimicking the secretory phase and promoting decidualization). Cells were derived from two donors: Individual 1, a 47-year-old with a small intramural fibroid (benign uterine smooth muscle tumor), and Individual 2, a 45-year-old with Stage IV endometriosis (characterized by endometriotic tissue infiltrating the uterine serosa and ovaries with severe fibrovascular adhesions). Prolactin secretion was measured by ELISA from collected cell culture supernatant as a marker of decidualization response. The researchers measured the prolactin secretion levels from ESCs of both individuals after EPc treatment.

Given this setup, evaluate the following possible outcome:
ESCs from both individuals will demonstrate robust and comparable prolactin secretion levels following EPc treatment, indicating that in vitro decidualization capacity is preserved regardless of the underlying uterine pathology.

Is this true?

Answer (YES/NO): NO